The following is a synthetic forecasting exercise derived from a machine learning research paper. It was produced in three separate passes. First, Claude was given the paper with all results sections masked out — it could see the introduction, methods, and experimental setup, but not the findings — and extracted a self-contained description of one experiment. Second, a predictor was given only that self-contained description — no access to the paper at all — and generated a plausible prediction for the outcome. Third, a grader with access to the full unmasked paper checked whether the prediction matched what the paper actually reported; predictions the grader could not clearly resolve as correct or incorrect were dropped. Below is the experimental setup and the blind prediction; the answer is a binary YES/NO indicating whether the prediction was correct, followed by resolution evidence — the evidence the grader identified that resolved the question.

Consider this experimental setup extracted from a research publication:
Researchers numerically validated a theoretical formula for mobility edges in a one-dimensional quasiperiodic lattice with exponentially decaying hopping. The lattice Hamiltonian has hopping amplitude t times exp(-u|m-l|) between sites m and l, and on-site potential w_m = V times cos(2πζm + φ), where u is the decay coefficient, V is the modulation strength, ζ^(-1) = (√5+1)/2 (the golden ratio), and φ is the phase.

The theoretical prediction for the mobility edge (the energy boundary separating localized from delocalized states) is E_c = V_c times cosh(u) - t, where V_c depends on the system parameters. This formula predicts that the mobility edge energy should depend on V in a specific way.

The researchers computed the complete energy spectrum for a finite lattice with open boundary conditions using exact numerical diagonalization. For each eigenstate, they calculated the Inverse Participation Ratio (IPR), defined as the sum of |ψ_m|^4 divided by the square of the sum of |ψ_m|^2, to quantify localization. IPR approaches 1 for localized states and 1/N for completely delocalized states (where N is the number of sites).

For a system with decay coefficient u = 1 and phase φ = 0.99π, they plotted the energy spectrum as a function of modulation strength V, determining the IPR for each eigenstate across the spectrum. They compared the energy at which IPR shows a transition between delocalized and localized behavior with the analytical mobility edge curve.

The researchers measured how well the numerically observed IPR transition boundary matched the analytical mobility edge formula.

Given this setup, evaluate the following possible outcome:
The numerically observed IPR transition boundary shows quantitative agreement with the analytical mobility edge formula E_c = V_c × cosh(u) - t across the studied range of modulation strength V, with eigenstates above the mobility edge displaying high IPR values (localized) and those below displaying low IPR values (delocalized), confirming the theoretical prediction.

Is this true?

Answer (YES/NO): NO